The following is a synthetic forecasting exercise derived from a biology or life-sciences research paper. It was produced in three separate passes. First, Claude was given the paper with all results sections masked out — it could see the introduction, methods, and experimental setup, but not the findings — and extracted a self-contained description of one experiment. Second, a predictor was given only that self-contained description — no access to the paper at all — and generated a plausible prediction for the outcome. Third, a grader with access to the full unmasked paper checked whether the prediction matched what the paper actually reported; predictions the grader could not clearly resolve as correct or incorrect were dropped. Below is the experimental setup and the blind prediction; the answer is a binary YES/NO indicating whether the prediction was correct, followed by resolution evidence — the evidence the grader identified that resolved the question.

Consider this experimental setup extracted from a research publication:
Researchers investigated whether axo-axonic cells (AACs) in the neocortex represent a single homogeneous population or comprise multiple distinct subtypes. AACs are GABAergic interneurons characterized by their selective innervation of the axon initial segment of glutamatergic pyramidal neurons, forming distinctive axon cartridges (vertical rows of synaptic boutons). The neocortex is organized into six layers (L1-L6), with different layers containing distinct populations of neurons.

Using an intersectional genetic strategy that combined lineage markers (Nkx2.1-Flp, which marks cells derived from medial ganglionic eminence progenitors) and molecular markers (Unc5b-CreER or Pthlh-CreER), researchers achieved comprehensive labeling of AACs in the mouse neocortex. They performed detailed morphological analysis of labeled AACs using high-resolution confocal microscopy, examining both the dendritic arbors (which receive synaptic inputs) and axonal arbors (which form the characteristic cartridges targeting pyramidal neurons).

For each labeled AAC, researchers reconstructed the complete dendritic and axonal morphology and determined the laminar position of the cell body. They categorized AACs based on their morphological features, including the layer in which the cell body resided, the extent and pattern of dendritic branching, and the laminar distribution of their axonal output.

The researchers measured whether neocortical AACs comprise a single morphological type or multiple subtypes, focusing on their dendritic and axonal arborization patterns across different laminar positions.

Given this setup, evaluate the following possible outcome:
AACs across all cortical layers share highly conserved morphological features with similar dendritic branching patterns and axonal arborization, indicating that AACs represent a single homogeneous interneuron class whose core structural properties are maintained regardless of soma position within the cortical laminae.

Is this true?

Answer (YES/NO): NO